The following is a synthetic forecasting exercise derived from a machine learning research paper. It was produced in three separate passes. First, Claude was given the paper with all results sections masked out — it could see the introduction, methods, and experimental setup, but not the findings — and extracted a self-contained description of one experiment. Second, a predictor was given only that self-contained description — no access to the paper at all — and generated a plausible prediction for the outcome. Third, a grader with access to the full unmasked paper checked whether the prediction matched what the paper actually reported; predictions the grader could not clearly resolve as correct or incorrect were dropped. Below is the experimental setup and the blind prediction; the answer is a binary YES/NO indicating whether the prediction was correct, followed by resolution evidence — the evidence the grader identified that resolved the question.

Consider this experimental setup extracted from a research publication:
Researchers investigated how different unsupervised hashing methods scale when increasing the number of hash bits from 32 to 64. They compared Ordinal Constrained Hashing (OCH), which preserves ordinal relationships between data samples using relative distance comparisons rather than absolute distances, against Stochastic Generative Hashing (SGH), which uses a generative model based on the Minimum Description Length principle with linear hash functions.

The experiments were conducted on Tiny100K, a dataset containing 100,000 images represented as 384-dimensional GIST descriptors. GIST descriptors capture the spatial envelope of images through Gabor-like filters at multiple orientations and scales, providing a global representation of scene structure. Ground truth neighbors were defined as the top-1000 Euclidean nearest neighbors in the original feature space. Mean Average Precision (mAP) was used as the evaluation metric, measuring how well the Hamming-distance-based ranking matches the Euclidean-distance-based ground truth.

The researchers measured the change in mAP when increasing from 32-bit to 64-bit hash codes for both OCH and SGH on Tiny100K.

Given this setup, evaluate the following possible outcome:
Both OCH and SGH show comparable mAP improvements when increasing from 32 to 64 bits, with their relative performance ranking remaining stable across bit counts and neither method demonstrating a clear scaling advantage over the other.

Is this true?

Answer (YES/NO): NO